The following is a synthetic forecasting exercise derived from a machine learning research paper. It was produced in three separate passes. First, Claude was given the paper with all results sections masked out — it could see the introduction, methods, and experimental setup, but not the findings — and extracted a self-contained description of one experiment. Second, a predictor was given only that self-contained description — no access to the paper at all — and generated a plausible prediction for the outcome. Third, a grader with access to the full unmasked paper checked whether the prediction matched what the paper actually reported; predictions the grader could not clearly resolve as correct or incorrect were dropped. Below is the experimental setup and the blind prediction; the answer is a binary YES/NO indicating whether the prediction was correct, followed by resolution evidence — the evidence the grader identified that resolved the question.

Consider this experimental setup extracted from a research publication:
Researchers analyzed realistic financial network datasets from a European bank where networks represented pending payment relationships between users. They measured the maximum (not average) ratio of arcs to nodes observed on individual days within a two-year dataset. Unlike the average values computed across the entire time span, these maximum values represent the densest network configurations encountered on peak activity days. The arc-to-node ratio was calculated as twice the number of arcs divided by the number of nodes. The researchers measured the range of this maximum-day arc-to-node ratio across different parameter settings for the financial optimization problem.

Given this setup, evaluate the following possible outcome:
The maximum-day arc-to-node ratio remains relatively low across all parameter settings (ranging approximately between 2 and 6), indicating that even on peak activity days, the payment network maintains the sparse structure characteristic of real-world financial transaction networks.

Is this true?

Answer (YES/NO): YES